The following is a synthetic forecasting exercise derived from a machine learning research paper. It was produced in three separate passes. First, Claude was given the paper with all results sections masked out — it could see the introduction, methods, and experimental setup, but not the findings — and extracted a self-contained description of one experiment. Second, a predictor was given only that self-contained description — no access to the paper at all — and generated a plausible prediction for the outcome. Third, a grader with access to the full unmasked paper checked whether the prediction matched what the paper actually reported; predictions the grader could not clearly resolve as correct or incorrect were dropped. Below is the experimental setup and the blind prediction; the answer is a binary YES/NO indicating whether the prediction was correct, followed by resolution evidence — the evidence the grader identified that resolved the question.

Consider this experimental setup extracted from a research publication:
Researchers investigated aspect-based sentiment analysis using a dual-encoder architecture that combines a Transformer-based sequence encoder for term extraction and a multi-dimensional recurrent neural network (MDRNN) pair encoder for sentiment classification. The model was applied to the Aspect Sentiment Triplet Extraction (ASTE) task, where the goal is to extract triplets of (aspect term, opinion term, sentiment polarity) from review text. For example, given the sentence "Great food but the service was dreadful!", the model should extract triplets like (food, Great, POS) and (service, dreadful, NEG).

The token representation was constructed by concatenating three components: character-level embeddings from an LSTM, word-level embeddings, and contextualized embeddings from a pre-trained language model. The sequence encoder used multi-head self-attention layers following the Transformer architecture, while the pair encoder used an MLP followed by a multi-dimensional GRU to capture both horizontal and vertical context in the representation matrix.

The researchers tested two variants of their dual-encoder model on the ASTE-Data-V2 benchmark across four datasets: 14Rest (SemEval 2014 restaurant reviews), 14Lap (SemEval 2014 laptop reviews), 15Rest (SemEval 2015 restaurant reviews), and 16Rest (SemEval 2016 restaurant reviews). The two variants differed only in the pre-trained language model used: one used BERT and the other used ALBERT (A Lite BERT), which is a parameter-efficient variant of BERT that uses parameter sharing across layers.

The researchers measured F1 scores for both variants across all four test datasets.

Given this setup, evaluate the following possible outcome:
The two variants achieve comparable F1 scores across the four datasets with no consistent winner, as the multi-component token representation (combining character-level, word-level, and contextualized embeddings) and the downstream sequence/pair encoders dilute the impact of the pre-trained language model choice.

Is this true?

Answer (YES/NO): NO